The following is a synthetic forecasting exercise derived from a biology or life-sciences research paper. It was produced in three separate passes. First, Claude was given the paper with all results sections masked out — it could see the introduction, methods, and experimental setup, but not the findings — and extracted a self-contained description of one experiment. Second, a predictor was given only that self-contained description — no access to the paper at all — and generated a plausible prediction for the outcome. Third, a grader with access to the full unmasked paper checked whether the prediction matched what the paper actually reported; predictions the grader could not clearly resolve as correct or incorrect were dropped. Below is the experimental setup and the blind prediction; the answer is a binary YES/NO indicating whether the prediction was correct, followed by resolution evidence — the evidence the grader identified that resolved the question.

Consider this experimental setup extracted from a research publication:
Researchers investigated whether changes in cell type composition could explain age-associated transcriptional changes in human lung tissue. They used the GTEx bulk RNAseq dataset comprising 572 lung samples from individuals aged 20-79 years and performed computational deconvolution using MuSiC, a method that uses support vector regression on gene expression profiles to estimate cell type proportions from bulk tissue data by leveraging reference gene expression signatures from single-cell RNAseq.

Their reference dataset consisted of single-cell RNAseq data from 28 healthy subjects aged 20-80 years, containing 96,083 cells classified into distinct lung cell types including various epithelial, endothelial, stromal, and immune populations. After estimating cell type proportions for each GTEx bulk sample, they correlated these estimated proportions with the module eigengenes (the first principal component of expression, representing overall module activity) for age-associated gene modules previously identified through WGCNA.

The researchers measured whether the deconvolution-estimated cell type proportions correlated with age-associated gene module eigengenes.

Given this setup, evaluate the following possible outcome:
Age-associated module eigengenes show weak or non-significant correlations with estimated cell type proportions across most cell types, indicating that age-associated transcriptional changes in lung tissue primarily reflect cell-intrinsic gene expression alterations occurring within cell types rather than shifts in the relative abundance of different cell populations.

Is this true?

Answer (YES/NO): NO